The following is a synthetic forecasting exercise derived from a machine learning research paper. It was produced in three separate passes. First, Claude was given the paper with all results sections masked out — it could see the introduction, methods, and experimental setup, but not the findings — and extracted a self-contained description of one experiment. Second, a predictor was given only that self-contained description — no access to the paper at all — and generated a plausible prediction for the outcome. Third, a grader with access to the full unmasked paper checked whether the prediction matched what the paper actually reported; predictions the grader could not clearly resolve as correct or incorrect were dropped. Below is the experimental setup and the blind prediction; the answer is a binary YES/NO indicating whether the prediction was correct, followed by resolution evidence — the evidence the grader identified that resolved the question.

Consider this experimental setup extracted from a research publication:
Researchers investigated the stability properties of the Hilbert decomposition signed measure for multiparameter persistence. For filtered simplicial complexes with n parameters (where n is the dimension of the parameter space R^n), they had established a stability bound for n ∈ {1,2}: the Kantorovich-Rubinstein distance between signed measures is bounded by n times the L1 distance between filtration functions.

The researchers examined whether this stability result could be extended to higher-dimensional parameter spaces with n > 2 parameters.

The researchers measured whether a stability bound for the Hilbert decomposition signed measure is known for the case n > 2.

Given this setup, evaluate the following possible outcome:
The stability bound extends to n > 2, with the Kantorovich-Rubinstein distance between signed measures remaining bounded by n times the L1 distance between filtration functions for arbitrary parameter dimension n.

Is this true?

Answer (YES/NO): NO